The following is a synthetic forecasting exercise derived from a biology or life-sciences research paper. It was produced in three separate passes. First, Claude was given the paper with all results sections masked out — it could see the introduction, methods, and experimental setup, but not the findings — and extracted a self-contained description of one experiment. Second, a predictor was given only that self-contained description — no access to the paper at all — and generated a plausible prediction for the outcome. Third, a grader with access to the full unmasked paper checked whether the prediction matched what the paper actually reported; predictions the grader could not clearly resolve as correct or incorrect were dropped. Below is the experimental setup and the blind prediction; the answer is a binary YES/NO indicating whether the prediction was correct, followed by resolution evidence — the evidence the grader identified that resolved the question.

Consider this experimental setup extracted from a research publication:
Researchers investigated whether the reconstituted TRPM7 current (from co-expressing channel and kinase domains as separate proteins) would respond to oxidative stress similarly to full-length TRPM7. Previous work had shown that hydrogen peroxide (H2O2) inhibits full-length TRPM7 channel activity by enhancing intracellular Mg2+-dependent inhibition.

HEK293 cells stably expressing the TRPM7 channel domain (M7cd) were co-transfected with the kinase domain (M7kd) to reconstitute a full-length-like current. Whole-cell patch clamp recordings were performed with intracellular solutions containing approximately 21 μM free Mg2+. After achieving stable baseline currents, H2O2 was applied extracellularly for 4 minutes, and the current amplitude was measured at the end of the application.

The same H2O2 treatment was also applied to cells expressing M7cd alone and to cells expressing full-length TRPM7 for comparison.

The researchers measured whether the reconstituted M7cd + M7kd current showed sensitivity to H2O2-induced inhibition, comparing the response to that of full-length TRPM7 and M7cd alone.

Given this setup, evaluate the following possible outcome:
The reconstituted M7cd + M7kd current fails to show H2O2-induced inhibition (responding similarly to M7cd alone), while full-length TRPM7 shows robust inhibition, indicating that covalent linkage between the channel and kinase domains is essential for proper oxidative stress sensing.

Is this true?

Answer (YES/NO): NO